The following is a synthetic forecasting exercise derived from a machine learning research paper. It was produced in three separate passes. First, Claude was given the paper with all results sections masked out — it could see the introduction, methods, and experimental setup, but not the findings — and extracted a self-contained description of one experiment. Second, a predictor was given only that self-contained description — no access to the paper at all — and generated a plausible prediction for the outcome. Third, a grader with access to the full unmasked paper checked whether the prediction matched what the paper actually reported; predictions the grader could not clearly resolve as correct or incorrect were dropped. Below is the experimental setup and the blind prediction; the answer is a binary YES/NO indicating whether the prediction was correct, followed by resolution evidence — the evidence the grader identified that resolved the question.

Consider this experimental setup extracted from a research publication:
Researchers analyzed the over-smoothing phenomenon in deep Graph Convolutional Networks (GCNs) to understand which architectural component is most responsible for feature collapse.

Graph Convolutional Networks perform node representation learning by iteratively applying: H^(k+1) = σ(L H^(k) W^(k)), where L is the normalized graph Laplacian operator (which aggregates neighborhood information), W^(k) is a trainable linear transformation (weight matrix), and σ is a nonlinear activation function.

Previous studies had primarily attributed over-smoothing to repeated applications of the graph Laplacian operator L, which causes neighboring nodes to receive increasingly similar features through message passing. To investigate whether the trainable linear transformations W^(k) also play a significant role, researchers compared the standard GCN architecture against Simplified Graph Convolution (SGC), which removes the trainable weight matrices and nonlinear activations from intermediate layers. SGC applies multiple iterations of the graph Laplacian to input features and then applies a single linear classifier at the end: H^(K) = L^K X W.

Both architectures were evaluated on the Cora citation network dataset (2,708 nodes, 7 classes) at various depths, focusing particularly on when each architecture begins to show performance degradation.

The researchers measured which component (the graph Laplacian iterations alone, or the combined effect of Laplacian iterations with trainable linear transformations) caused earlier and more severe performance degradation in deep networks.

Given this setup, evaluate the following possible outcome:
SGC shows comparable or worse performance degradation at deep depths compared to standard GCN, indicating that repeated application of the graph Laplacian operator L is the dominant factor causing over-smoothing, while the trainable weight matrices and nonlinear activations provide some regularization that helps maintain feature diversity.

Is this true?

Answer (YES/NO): NO